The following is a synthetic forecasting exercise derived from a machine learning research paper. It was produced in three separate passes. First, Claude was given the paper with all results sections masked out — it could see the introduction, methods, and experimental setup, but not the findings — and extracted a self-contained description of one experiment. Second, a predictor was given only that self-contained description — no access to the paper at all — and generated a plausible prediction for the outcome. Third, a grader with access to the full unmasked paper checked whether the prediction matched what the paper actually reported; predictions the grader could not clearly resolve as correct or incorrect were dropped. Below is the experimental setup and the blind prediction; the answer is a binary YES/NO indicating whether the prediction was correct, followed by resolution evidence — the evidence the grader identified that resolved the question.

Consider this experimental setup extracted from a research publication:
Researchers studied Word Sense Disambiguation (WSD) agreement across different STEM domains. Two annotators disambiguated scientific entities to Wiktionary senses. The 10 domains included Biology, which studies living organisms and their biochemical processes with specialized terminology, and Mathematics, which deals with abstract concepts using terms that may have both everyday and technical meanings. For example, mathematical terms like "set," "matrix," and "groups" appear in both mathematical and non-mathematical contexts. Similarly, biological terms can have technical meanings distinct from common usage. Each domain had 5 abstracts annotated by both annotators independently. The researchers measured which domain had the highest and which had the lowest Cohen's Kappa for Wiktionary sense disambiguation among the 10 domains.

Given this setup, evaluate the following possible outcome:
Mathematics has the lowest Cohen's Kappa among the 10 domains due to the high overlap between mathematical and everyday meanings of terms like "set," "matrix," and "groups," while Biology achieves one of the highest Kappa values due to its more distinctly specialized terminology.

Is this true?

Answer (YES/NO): YES